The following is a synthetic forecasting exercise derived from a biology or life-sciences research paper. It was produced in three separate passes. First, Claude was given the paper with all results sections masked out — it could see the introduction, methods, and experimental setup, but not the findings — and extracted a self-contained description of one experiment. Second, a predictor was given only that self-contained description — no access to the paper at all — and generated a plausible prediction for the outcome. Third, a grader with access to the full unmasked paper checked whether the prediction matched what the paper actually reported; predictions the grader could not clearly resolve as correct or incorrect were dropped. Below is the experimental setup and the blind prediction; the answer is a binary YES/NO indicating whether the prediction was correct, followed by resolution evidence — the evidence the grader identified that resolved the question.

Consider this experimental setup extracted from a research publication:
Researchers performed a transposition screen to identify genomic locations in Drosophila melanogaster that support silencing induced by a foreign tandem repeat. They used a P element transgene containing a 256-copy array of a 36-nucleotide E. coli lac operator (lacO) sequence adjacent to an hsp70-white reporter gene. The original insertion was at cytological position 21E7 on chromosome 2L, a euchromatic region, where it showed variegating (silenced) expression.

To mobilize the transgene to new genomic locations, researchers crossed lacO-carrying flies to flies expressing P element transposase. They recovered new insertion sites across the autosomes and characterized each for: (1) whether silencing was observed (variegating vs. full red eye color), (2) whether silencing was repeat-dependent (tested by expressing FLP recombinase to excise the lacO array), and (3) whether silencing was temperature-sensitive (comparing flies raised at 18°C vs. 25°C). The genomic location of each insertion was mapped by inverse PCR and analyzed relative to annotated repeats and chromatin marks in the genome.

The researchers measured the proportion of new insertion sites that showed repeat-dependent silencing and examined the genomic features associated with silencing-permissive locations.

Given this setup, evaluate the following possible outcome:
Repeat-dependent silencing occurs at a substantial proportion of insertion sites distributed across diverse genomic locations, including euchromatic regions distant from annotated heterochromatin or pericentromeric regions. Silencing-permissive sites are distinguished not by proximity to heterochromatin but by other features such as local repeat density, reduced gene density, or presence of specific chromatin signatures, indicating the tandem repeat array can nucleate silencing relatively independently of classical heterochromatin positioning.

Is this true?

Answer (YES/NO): NO